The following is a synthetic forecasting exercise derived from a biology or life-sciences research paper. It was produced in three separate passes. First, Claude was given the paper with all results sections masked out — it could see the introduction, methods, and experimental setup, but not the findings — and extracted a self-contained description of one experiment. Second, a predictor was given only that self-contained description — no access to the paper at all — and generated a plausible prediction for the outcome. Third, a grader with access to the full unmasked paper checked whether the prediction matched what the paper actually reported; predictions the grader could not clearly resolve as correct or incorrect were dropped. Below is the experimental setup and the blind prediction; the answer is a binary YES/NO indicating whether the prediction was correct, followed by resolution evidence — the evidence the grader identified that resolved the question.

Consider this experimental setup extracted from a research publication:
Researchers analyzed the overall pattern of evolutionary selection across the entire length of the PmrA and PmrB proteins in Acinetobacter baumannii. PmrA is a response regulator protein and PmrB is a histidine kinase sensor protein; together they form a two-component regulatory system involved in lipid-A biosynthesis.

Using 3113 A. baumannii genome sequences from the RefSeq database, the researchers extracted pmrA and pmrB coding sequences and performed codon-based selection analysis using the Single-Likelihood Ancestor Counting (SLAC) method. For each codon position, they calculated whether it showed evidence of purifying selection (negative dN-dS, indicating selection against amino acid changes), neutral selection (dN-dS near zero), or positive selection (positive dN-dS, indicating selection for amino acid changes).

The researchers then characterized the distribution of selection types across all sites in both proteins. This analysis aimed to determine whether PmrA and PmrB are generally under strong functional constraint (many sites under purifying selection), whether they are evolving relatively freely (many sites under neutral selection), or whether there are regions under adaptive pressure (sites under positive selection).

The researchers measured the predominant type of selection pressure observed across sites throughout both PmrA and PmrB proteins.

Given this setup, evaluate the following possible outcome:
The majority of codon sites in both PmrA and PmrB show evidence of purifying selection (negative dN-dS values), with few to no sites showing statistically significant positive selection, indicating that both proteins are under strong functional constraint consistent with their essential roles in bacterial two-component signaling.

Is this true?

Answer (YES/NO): NO